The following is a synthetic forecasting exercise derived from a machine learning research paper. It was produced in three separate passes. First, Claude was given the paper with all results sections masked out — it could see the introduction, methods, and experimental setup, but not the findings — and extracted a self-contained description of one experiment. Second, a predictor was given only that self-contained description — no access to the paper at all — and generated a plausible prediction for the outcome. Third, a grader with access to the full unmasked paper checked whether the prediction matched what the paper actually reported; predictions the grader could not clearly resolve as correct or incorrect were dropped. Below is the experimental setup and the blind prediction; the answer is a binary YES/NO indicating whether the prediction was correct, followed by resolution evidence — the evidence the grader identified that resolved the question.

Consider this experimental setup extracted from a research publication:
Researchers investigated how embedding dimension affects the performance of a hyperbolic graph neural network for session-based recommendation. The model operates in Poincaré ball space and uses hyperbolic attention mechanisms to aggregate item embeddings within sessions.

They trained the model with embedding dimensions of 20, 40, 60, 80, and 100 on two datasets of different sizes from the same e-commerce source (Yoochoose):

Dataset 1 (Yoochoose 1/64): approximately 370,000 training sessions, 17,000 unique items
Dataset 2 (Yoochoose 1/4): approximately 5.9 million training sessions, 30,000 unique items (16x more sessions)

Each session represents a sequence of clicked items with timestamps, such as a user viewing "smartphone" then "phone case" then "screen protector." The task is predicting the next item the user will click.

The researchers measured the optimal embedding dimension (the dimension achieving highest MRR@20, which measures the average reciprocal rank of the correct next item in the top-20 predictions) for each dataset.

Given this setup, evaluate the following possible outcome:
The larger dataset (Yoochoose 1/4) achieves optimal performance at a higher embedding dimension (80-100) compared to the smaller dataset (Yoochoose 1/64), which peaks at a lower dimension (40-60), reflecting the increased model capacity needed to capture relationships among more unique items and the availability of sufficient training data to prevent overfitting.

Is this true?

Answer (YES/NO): YES